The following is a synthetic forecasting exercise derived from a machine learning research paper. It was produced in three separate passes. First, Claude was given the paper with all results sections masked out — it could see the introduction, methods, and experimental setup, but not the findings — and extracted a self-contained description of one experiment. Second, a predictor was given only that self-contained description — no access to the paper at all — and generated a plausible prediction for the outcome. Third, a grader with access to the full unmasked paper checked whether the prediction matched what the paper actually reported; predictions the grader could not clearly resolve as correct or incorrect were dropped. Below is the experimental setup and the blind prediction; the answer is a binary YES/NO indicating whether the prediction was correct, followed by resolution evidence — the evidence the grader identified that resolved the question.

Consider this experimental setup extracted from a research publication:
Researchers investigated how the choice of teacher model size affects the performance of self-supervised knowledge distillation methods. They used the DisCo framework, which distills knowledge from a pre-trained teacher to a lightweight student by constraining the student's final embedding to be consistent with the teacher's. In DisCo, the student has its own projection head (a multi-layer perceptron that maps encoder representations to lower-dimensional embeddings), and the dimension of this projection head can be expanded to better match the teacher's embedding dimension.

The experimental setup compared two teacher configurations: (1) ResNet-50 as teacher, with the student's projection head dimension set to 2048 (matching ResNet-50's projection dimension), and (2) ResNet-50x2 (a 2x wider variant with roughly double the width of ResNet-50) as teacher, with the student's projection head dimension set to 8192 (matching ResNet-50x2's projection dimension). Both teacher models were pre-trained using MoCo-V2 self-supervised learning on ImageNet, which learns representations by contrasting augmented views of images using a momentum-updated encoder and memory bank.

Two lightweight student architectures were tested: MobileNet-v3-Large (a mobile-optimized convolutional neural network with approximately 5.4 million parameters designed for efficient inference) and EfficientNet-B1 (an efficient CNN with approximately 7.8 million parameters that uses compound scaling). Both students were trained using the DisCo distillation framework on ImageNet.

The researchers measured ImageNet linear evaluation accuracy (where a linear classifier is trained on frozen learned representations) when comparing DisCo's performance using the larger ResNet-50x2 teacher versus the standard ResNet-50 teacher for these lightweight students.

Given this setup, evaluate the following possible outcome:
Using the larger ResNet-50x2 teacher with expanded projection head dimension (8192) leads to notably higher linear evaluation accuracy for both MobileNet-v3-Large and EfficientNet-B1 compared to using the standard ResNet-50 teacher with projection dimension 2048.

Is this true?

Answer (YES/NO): NO